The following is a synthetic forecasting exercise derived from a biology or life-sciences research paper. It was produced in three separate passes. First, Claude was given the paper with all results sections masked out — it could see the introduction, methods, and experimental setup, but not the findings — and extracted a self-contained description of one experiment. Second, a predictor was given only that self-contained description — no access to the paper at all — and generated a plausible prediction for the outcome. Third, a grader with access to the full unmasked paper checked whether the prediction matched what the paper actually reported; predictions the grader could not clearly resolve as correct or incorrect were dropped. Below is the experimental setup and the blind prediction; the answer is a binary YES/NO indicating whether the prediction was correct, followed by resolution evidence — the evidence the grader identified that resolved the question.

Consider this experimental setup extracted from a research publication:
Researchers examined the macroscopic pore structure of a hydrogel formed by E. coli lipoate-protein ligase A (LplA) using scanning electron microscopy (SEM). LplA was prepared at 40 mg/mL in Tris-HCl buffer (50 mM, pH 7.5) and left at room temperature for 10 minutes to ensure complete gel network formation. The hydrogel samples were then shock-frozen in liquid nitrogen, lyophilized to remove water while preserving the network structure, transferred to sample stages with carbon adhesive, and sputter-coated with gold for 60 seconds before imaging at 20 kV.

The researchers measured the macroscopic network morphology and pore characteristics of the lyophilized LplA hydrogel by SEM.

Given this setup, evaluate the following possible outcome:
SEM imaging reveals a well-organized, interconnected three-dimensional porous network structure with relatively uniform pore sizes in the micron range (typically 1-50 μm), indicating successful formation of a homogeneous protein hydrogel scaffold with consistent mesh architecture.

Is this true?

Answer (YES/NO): NO